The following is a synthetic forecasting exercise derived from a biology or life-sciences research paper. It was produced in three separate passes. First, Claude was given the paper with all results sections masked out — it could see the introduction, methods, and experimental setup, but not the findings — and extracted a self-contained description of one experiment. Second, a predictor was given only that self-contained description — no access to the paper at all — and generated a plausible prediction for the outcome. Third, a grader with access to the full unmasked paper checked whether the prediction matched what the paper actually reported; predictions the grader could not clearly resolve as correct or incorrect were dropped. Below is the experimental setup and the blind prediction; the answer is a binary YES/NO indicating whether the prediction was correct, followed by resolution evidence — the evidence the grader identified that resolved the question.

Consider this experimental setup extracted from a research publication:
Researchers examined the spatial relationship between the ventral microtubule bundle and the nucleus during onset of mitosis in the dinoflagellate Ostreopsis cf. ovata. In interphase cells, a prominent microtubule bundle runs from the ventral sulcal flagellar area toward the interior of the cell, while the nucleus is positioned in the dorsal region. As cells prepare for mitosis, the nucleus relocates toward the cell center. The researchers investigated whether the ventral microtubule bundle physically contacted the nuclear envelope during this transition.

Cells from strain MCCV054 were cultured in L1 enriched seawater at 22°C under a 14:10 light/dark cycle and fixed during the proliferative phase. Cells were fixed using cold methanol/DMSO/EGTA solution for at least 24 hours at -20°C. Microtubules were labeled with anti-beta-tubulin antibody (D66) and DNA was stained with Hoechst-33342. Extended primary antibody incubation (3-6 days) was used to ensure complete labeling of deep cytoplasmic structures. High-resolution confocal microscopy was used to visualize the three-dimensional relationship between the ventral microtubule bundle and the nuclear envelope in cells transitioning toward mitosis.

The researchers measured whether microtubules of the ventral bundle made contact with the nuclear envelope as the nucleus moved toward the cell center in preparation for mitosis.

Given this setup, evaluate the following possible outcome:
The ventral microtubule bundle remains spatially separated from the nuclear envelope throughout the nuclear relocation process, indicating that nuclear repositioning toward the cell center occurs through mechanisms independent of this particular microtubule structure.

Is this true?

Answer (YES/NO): NO